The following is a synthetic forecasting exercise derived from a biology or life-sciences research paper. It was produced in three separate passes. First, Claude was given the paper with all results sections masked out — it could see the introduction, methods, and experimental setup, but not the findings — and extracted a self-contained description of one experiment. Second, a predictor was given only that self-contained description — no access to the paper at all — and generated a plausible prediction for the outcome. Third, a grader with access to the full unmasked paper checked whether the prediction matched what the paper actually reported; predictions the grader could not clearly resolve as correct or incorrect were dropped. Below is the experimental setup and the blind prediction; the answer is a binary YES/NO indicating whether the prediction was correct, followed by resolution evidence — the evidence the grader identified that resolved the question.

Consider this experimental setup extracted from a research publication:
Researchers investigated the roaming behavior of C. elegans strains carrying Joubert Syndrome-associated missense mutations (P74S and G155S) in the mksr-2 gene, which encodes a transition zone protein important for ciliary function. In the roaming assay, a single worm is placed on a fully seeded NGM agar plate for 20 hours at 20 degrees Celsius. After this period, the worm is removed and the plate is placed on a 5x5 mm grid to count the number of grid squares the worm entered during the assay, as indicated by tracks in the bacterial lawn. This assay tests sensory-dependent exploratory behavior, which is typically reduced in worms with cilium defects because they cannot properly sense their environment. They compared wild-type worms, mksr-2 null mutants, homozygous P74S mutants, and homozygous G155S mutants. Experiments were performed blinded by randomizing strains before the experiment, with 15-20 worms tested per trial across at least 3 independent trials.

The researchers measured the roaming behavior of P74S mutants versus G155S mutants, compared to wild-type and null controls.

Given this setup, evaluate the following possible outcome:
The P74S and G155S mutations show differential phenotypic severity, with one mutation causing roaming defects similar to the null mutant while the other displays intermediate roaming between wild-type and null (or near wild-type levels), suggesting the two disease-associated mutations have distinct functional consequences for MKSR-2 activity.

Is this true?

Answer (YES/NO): YES